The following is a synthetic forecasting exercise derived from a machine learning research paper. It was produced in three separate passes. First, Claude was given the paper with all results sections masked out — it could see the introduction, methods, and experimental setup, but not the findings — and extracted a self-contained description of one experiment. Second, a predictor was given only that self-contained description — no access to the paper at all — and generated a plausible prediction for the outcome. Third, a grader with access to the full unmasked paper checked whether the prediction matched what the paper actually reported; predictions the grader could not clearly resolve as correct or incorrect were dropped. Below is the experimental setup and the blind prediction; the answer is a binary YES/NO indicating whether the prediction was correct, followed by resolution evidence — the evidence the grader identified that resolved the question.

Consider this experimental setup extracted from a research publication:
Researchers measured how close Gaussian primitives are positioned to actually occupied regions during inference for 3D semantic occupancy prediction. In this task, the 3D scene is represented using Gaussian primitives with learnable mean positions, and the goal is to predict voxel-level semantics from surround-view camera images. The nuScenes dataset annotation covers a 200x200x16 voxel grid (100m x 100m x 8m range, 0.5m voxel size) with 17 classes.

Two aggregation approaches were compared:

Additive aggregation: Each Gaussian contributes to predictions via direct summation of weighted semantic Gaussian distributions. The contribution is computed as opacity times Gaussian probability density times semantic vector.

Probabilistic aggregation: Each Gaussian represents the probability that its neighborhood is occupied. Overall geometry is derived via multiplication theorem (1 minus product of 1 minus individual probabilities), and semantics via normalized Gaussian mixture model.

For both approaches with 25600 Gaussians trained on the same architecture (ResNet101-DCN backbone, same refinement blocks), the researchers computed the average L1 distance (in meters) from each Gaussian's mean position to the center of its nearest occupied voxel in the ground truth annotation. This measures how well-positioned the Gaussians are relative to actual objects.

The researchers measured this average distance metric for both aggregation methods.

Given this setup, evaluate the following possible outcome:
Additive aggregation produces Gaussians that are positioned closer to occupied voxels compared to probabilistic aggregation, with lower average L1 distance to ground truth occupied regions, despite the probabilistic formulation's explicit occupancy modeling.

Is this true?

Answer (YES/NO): NO